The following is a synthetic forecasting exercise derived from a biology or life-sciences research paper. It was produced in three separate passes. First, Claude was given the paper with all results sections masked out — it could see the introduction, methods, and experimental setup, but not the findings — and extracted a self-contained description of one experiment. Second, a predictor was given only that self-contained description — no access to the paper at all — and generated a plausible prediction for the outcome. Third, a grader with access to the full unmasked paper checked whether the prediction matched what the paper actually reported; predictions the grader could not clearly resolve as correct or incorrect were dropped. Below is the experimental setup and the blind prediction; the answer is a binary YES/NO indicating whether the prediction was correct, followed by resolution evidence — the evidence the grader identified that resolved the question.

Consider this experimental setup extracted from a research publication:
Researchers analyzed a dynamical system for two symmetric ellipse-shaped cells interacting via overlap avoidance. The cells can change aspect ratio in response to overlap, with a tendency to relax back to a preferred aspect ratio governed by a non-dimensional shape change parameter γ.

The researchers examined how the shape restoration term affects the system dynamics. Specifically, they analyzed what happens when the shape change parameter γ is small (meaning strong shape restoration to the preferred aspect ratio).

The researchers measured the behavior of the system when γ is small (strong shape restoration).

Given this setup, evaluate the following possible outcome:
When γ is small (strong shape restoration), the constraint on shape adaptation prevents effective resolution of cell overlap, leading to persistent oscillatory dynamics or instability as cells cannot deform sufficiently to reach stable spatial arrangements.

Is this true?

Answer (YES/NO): NO